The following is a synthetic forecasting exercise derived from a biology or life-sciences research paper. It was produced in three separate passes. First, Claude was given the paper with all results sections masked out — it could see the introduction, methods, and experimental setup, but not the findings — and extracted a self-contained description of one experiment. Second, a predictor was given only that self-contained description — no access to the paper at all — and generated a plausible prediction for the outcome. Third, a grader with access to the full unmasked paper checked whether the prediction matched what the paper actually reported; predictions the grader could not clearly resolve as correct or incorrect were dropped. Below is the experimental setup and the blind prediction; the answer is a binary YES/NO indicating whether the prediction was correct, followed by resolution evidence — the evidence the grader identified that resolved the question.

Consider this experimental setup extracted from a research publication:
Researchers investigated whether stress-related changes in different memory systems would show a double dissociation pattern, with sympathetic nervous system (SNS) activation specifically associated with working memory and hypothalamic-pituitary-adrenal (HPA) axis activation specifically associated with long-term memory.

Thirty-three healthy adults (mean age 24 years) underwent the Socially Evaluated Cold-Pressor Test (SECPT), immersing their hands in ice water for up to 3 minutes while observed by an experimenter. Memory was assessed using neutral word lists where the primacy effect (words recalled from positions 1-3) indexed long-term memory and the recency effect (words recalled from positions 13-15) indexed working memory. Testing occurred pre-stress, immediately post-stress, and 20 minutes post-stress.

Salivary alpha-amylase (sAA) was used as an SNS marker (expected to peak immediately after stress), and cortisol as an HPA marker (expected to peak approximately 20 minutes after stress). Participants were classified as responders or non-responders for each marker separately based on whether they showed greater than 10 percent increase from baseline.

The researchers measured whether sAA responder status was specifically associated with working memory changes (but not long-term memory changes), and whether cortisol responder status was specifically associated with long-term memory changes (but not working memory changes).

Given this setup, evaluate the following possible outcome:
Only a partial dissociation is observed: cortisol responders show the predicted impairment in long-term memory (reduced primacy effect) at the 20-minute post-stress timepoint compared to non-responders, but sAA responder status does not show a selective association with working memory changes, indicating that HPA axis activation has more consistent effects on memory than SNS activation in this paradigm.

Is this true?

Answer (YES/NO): NO